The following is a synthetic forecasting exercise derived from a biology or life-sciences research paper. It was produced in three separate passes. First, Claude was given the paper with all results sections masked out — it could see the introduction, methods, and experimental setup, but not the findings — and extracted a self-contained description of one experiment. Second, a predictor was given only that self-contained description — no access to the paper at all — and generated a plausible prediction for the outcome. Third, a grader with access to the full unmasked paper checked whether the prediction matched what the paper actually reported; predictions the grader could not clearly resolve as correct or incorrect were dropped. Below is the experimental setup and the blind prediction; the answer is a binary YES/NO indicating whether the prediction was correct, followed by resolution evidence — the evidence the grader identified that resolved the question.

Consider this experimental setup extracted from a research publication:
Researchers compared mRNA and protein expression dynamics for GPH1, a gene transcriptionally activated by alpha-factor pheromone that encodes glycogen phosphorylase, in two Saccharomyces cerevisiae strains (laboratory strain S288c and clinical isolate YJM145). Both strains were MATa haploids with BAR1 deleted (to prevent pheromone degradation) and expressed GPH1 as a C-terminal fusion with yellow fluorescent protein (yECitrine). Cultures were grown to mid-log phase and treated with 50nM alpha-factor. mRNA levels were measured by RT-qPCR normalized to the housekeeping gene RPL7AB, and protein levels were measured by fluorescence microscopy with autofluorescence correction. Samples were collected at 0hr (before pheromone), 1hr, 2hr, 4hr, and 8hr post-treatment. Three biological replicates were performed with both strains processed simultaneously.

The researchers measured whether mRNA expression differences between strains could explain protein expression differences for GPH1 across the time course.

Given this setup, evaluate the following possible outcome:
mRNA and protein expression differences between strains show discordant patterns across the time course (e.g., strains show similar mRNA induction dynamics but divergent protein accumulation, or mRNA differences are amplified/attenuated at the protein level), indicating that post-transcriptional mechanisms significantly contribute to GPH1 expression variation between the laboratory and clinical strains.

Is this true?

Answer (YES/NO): NO